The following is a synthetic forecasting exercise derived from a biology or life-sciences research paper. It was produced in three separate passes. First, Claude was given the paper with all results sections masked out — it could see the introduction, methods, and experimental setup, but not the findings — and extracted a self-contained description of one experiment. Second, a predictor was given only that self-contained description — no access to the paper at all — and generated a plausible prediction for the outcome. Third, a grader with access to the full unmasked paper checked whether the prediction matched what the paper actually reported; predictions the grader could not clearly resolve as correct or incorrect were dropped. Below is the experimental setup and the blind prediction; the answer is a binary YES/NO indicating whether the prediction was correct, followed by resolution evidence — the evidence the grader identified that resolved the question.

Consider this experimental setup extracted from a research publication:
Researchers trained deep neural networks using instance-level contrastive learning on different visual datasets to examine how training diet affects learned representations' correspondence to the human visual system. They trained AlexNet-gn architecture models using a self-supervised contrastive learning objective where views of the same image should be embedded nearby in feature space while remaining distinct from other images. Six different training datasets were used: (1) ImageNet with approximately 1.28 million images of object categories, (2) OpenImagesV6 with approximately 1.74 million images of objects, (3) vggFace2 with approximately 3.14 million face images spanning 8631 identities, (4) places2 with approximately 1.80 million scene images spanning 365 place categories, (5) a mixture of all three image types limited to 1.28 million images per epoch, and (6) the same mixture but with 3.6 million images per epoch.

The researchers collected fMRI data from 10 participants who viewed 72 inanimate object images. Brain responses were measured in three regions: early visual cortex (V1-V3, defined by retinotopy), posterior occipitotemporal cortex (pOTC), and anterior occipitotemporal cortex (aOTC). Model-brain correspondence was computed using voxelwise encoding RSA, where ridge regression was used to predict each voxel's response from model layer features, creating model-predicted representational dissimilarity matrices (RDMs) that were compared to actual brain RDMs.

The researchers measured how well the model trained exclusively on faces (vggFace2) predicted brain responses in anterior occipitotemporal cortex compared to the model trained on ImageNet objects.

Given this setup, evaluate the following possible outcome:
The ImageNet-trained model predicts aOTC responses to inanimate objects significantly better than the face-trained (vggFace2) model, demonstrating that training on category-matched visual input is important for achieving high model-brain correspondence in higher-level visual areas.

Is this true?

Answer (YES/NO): NO